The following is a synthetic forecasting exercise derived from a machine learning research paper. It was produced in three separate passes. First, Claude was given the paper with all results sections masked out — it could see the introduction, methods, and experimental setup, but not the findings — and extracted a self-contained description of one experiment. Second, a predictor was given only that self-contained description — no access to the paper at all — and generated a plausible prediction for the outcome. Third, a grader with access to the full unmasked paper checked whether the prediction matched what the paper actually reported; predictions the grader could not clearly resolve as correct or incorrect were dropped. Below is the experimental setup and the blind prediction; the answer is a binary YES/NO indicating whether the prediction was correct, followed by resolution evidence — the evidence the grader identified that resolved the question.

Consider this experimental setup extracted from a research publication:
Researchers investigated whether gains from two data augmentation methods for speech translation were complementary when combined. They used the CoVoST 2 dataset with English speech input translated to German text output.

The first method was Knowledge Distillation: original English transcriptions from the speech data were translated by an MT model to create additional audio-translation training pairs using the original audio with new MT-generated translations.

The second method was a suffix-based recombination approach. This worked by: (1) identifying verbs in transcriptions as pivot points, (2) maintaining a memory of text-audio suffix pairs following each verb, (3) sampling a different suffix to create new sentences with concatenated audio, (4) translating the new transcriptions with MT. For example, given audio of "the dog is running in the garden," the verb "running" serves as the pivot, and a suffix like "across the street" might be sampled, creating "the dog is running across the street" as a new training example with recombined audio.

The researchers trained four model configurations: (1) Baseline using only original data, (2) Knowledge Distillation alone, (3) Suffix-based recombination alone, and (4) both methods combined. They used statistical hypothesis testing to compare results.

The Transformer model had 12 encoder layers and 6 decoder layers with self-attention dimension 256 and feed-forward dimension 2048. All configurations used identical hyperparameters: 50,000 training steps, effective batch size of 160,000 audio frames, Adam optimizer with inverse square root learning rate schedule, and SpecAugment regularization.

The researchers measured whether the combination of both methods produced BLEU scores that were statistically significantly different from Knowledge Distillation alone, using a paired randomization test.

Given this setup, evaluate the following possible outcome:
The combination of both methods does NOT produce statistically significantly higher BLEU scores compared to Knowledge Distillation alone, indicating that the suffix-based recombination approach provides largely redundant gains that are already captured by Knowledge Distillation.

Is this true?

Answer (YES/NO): NO